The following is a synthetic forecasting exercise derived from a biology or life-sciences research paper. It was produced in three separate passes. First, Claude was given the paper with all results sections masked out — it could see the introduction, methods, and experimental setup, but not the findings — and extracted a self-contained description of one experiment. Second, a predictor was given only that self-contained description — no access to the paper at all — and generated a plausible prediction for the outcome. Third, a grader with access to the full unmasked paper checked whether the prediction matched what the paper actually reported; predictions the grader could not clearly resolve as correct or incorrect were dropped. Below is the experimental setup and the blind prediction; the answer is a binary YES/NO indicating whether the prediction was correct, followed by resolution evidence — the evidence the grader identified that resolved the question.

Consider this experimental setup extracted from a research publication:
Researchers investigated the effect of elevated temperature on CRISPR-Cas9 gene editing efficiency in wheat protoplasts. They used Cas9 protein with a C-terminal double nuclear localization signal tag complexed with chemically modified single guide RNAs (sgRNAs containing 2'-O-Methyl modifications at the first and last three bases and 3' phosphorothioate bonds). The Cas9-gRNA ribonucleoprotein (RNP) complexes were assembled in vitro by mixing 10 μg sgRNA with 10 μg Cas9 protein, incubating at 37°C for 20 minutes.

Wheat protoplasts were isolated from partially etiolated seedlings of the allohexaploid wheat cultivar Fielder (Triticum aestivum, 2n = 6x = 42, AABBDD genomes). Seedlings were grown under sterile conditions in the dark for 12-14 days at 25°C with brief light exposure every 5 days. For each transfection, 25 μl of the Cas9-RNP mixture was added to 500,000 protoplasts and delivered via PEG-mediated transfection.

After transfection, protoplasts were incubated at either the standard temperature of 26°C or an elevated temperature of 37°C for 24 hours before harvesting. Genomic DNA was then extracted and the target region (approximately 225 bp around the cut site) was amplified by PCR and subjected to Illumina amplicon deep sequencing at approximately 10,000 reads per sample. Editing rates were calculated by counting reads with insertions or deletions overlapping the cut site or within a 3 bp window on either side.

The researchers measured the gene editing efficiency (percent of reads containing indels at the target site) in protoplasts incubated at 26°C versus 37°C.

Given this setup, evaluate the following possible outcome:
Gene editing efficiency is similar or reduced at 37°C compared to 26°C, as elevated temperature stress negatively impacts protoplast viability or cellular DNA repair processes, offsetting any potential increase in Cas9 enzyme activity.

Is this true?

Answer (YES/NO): YES